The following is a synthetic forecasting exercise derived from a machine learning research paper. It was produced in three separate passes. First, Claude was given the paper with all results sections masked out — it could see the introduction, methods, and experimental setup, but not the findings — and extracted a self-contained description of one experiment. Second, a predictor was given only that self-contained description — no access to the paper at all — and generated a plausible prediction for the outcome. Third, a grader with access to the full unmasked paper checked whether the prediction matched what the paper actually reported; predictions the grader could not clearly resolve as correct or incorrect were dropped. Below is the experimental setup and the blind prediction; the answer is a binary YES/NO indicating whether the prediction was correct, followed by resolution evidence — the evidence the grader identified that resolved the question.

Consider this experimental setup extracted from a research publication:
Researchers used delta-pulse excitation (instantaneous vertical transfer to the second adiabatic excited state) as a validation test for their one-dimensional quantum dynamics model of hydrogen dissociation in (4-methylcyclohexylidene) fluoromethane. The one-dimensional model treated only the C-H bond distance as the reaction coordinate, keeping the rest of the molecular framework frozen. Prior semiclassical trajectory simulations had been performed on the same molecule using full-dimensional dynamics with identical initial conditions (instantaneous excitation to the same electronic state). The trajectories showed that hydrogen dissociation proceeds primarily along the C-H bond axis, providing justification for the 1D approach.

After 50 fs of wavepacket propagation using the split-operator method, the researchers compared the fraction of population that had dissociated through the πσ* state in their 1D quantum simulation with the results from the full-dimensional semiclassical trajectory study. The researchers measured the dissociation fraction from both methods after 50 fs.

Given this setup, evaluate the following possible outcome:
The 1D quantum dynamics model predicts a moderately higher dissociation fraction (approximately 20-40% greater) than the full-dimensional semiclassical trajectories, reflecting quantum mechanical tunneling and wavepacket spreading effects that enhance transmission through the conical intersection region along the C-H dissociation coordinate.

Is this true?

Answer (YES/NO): NO